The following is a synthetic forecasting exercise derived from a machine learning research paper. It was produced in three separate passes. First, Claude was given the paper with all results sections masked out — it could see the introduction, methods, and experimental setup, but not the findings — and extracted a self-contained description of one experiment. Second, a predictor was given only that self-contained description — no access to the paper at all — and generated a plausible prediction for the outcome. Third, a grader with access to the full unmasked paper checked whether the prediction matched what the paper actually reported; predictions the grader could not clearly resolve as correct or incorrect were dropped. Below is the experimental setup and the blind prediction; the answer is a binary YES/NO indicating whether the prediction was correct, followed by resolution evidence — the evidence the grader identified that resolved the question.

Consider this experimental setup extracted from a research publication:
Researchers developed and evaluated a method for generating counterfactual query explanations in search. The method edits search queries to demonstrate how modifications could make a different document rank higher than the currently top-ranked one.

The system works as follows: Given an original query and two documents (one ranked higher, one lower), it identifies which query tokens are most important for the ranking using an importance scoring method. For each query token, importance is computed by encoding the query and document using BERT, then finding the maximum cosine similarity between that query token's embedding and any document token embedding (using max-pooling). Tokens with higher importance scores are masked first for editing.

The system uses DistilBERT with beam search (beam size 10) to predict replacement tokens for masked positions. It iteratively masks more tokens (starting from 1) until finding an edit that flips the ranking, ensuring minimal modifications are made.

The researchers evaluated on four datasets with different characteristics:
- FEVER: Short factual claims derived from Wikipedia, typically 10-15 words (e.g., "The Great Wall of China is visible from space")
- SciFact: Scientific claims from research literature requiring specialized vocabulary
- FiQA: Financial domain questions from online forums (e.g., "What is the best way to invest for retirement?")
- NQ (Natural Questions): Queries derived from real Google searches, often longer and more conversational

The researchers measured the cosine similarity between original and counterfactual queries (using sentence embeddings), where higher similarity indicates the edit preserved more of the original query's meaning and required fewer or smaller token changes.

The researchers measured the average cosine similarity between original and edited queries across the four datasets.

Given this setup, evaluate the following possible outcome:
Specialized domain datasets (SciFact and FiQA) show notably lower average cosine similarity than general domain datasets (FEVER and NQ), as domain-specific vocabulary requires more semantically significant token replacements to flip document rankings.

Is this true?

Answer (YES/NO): NO